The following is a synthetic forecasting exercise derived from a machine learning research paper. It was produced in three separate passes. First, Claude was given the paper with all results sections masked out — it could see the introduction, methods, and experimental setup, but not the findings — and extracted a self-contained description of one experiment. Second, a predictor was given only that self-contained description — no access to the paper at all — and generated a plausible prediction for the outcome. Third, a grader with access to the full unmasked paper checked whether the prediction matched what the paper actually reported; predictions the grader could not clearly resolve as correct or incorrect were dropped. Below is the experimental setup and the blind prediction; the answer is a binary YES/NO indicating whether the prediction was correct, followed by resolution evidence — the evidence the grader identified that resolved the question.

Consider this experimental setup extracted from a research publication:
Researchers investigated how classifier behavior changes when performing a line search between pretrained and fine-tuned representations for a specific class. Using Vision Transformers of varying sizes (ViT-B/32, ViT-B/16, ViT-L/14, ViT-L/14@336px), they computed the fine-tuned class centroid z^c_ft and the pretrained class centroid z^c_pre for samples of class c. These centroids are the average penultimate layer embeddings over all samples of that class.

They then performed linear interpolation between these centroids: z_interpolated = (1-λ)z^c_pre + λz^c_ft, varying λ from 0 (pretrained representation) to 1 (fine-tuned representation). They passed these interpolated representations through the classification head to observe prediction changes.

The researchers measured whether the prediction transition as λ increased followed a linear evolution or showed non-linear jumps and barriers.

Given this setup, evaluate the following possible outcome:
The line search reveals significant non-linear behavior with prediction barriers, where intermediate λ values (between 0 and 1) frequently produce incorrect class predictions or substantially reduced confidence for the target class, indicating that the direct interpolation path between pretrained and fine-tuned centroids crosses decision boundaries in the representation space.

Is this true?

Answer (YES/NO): NO